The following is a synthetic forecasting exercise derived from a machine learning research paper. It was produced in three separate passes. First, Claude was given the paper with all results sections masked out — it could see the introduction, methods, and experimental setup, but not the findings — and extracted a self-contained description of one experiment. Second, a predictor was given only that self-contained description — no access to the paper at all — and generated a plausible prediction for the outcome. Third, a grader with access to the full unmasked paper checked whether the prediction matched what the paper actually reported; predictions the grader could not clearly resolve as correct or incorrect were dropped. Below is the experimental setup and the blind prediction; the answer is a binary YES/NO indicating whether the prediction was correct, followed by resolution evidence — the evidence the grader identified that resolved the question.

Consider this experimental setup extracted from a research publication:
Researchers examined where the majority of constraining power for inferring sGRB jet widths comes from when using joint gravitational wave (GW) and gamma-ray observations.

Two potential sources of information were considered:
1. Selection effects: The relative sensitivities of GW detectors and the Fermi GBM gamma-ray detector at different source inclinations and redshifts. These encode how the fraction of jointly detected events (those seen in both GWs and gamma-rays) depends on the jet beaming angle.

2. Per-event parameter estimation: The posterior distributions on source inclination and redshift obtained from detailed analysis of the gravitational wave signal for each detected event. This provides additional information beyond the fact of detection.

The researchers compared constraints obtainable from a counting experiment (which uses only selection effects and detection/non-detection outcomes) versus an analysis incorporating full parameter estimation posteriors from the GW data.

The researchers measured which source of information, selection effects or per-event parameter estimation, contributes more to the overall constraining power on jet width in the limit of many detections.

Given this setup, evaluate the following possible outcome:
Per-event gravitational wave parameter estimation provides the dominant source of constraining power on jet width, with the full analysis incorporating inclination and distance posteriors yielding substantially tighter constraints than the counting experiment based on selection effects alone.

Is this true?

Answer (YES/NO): NO